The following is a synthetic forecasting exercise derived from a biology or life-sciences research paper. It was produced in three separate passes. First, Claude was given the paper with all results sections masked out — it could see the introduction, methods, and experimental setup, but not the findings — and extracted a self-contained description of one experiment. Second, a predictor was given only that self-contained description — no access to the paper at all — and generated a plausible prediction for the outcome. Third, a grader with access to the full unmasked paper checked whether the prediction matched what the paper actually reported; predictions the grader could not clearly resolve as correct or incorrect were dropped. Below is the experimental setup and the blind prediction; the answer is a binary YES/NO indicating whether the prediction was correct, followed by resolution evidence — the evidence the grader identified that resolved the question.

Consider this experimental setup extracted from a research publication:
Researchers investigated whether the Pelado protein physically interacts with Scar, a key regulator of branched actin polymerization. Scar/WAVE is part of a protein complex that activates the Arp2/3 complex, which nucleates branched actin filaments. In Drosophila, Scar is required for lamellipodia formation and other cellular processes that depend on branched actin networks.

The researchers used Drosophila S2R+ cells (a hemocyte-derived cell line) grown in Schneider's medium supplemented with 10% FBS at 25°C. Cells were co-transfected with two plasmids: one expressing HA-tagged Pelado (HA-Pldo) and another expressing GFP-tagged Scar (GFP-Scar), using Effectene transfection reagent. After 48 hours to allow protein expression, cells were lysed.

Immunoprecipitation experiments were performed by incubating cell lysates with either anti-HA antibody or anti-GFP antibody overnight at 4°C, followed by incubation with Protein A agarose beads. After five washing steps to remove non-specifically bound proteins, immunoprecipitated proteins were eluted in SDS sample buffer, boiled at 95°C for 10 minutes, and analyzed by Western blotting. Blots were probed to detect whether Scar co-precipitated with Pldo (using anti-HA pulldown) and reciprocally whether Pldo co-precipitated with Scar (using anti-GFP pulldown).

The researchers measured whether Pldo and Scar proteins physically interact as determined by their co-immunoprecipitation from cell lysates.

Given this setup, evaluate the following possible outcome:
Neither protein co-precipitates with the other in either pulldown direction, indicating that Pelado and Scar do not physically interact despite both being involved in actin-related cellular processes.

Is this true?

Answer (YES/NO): NO